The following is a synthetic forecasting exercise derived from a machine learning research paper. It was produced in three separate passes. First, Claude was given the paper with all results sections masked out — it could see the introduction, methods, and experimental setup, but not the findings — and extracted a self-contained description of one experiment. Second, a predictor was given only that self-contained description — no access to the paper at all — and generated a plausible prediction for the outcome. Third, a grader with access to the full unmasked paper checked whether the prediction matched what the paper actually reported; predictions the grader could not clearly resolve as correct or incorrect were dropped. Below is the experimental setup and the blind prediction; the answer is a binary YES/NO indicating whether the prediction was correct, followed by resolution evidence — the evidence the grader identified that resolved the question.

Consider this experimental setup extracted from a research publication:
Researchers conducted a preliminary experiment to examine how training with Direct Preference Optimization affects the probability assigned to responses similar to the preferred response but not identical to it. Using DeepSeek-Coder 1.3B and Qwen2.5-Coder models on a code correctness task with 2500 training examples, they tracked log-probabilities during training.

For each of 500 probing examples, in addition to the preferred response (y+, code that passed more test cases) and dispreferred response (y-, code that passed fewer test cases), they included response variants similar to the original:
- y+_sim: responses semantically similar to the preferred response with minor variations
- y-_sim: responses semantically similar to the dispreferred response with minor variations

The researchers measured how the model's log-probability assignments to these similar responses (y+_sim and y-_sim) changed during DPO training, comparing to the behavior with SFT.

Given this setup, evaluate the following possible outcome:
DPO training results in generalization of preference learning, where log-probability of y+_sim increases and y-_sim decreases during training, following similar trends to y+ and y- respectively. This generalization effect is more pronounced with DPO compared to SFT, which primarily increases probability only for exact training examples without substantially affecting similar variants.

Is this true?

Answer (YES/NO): NO